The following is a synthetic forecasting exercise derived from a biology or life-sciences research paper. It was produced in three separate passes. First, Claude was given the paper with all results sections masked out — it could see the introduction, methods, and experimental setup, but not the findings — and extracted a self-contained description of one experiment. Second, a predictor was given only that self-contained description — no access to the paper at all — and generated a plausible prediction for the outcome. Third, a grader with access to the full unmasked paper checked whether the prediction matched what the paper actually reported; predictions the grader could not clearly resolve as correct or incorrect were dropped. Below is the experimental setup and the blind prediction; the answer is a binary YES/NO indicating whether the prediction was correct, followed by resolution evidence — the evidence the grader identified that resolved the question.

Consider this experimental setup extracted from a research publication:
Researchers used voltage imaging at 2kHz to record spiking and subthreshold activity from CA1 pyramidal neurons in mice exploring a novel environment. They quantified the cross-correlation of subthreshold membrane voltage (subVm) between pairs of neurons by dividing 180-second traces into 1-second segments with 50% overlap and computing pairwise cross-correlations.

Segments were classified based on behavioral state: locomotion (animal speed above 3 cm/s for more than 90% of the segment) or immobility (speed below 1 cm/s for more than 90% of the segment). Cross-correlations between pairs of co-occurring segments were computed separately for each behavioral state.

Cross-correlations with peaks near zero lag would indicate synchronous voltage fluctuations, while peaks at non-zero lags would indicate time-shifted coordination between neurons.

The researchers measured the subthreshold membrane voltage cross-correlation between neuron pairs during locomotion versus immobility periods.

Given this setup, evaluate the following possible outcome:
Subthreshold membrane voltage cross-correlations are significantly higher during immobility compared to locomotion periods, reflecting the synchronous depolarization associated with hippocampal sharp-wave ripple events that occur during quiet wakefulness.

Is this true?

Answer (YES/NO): NO